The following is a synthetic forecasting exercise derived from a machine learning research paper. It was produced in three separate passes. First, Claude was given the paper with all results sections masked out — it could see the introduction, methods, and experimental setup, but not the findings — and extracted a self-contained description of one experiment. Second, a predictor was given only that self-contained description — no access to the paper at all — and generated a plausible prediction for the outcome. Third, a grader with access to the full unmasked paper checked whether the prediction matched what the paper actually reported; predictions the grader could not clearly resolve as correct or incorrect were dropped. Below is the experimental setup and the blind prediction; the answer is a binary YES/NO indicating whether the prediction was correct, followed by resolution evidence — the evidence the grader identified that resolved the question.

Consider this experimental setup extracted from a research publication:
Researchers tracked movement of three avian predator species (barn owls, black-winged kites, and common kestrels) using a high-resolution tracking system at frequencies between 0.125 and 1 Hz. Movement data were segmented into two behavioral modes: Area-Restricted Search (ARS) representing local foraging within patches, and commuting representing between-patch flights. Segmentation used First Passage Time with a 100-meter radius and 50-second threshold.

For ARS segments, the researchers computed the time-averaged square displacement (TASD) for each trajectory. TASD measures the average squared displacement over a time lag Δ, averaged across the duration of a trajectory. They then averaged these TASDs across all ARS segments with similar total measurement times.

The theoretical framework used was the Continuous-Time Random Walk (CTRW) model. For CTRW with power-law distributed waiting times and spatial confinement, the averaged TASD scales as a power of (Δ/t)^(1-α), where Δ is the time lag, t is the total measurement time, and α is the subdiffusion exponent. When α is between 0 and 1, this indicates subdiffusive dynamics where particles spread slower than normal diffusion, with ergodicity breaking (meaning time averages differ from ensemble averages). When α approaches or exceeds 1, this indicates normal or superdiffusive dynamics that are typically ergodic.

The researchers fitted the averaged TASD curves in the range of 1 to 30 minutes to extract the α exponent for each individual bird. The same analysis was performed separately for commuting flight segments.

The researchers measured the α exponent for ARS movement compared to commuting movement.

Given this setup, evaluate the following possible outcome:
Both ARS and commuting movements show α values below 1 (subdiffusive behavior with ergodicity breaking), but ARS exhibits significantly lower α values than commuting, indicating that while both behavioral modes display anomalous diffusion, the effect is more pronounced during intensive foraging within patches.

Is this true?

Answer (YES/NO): NO